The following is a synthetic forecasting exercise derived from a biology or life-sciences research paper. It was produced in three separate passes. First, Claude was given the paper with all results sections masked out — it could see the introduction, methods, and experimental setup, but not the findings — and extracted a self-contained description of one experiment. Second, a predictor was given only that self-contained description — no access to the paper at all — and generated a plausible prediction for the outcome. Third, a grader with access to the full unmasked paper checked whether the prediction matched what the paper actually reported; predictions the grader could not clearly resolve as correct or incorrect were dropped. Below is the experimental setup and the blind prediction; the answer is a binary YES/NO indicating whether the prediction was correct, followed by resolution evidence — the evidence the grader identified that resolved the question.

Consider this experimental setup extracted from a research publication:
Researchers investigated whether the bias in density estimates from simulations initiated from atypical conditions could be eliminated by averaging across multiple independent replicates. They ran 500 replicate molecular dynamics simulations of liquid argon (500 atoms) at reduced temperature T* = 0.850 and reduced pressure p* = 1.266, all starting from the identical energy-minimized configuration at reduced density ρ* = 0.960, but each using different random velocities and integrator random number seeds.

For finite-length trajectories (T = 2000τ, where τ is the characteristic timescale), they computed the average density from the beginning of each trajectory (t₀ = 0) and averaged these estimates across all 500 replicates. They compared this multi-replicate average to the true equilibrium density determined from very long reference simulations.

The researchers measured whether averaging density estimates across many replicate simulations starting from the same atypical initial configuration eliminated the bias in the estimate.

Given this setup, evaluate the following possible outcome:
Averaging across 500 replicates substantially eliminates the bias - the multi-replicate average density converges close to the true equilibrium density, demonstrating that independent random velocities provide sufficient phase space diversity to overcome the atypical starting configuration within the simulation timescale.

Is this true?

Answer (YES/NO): NO